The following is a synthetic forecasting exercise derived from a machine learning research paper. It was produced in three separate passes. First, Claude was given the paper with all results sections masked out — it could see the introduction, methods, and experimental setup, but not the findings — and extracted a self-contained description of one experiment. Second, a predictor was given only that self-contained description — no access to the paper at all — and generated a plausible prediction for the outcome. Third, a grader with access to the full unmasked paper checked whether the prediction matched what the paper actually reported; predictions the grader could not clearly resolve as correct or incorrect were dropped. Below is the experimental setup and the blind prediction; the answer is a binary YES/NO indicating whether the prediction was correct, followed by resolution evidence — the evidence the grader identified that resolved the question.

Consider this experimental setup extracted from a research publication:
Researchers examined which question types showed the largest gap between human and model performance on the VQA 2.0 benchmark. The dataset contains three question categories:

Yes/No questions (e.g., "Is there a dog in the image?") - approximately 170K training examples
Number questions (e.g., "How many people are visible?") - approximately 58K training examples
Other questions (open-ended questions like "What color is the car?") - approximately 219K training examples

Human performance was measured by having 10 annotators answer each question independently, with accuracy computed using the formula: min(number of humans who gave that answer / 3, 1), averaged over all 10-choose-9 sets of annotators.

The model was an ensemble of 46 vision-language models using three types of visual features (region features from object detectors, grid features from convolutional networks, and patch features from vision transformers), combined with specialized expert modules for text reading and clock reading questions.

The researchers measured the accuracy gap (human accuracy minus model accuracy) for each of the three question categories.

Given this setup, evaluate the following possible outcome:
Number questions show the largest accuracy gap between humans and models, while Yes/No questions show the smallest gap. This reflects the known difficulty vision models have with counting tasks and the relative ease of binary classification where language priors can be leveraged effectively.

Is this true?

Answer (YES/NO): YES